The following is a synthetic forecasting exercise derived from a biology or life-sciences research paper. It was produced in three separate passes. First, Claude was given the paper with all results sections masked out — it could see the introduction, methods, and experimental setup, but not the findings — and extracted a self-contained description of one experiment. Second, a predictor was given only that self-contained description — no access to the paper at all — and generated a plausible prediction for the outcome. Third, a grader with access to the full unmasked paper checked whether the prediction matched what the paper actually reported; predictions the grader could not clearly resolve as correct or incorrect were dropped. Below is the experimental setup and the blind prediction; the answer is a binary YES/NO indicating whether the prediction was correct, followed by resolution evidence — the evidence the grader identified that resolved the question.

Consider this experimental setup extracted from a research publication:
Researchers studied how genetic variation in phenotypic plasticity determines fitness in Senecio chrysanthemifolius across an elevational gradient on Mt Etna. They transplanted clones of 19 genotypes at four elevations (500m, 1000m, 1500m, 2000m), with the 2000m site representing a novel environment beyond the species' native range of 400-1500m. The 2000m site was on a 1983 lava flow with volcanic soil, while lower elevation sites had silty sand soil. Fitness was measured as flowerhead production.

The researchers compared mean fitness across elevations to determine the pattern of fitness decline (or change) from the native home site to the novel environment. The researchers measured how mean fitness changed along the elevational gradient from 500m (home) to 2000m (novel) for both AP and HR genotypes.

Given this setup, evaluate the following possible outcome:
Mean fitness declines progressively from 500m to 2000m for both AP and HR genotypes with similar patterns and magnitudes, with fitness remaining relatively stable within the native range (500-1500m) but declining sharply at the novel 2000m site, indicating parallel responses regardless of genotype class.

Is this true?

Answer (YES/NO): NO